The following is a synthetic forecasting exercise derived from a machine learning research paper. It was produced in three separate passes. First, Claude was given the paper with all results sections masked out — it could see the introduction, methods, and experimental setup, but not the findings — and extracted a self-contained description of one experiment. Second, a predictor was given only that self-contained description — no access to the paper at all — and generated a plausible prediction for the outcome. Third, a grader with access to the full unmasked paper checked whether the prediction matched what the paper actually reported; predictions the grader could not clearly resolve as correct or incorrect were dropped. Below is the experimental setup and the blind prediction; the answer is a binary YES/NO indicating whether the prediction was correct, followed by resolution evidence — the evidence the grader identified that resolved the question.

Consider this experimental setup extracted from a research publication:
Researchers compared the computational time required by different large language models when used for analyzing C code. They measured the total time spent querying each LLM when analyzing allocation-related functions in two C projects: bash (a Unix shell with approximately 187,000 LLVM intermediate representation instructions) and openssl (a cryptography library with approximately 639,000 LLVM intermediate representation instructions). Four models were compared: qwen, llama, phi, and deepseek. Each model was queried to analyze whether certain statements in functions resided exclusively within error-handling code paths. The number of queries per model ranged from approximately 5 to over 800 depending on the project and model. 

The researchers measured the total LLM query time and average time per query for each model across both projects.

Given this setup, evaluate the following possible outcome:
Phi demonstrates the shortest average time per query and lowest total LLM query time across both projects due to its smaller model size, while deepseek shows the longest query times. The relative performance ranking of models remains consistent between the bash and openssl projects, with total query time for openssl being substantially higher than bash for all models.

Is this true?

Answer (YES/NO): NO